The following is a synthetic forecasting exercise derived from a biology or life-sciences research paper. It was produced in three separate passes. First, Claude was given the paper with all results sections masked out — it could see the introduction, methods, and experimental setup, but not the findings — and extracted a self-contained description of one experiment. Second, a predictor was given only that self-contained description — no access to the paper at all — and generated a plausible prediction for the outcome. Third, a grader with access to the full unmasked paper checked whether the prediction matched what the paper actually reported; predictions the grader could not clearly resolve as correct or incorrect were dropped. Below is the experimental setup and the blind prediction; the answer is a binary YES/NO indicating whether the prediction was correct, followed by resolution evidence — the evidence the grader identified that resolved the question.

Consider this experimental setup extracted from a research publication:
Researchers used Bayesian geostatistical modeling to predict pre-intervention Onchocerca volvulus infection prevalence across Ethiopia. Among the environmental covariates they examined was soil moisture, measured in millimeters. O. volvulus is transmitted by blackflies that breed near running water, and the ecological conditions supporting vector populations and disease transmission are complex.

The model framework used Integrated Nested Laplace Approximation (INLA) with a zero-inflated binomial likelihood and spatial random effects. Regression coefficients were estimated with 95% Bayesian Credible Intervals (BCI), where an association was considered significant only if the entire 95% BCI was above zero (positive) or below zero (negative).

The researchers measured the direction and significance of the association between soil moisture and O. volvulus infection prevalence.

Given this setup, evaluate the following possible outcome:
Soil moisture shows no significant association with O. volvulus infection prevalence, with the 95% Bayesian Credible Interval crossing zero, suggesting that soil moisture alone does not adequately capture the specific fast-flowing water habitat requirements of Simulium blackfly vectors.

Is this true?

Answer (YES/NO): NO